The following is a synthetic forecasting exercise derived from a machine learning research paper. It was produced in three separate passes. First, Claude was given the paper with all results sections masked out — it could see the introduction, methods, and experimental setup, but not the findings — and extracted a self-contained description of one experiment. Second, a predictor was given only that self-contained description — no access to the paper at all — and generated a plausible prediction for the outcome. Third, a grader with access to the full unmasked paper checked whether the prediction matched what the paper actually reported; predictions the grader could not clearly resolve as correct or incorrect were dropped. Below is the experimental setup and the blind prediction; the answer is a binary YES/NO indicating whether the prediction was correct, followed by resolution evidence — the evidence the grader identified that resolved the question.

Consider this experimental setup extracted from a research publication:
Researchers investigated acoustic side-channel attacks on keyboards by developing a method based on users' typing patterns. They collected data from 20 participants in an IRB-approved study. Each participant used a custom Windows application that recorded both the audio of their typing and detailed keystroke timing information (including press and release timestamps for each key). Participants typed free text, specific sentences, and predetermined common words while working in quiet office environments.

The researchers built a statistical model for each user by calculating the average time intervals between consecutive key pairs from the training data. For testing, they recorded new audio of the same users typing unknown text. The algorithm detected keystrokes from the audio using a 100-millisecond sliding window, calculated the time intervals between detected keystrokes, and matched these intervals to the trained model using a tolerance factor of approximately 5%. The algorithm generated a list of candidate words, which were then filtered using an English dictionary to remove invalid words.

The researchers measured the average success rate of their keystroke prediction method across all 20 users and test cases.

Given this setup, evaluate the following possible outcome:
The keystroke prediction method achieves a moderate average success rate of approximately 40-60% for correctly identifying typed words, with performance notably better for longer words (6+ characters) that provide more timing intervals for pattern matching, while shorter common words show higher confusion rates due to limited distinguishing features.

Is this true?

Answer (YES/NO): YES